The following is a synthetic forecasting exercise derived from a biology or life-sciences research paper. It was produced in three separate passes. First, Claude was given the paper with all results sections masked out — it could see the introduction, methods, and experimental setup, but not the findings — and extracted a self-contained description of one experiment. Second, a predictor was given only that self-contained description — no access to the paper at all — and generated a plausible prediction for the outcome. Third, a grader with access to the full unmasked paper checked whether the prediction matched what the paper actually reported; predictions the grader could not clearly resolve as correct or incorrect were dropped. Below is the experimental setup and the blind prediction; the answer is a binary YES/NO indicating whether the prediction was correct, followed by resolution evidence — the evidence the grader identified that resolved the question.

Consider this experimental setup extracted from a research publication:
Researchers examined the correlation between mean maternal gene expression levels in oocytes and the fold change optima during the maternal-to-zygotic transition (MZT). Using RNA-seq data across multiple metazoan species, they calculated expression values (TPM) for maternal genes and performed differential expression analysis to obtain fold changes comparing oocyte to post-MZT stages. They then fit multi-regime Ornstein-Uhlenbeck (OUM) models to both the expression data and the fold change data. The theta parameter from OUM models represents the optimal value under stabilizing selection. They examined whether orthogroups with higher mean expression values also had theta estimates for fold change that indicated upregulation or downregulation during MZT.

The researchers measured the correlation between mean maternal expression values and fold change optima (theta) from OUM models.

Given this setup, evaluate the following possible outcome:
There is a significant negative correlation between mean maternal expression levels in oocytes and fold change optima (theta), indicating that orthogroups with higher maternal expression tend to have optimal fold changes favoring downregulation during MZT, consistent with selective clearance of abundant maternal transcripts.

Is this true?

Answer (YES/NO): NO